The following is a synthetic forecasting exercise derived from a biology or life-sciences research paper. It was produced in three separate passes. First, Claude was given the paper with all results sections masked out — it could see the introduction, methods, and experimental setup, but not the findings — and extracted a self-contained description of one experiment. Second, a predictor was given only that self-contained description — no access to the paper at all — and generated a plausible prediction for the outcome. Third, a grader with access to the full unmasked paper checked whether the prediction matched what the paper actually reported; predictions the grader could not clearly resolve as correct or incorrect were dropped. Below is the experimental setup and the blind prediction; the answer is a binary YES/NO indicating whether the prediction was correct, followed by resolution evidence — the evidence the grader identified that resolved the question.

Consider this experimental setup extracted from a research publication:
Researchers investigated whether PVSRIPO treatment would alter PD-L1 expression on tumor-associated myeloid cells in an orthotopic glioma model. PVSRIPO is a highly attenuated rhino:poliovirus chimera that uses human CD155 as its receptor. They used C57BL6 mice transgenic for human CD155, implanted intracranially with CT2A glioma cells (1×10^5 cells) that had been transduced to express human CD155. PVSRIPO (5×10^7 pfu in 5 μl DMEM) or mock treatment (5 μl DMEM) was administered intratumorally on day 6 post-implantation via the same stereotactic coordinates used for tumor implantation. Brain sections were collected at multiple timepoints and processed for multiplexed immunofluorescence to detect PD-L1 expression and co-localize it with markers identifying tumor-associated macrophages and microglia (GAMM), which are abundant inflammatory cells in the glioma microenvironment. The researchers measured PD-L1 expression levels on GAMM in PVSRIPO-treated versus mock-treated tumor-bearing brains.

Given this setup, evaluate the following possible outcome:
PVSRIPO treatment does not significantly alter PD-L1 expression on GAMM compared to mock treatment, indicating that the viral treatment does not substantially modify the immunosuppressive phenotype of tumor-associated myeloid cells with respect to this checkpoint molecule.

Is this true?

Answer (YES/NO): NO